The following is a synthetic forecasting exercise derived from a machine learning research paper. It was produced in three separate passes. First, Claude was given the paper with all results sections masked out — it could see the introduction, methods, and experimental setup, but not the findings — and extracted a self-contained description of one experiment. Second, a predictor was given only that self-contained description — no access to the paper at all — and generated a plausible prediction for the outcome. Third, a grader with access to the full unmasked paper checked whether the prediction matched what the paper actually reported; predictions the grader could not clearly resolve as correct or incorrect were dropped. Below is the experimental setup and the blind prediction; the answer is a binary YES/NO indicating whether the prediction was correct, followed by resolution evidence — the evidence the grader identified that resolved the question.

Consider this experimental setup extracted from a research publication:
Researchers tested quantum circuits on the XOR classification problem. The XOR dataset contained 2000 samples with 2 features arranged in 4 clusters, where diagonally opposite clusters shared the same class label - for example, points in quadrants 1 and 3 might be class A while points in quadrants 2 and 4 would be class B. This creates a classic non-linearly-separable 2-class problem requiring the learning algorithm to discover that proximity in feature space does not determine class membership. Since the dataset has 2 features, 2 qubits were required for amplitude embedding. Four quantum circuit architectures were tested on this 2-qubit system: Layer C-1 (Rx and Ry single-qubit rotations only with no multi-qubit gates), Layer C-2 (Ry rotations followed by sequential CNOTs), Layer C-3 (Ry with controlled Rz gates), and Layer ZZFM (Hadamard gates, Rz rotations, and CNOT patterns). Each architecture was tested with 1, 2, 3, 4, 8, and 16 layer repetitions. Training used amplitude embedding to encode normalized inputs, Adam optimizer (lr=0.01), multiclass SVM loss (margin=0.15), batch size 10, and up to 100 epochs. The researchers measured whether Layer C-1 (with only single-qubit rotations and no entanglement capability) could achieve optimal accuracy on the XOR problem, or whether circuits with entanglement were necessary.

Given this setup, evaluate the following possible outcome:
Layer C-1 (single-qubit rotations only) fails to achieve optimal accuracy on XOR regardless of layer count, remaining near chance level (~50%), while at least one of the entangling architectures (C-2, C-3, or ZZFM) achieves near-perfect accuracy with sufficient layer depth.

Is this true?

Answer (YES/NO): NO